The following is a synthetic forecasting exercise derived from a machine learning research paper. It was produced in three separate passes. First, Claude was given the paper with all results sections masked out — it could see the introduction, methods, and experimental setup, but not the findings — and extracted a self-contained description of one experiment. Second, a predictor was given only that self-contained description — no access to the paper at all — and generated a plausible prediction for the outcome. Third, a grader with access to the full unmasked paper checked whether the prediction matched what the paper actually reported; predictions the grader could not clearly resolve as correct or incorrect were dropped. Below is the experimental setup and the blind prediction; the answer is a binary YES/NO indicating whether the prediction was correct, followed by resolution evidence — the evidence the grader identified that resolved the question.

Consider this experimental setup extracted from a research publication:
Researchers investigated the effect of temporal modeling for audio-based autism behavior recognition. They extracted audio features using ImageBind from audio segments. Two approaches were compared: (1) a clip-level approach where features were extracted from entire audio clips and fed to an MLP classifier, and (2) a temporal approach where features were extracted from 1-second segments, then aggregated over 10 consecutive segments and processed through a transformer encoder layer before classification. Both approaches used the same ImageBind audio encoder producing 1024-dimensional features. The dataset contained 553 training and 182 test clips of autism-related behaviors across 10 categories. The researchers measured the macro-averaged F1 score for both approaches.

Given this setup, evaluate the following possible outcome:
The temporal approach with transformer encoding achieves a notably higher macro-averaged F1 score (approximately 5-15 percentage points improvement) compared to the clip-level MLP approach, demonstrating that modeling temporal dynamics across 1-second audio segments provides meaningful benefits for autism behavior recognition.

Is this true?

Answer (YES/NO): YES